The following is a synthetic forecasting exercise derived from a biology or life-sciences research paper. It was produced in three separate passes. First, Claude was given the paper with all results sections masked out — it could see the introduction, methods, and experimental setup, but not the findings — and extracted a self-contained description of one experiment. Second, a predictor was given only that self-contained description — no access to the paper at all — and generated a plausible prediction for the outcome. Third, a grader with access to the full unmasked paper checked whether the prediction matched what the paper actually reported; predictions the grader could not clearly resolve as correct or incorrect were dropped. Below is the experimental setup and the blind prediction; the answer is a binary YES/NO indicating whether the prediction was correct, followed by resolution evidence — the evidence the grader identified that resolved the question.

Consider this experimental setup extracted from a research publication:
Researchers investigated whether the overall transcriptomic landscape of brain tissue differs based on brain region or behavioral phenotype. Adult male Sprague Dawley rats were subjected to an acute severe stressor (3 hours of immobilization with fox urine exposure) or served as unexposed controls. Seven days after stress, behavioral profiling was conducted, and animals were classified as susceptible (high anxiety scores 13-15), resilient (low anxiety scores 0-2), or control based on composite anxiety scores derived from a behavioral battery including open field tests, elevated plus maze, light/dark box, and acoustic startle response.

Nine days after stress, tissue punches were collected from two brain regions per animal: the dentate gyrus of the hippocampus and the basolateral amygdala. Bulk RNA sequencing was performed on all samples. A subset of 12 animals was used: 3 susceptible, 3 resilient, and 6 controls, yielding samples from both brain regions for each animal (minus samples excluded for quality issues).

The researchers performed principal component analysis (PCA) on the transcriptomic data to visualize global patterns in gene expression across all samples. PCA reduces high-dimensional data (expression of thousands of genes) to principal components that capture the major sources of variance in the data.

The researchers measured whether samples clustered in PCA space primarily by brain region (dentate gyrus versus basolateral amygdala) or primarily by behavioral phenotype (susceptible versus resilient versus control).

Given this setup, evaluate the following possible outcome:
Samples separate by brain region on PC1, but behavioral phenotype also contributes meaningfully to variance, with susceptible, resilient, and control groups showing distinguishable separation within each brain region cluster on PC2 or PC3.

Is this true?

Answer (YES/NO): NO